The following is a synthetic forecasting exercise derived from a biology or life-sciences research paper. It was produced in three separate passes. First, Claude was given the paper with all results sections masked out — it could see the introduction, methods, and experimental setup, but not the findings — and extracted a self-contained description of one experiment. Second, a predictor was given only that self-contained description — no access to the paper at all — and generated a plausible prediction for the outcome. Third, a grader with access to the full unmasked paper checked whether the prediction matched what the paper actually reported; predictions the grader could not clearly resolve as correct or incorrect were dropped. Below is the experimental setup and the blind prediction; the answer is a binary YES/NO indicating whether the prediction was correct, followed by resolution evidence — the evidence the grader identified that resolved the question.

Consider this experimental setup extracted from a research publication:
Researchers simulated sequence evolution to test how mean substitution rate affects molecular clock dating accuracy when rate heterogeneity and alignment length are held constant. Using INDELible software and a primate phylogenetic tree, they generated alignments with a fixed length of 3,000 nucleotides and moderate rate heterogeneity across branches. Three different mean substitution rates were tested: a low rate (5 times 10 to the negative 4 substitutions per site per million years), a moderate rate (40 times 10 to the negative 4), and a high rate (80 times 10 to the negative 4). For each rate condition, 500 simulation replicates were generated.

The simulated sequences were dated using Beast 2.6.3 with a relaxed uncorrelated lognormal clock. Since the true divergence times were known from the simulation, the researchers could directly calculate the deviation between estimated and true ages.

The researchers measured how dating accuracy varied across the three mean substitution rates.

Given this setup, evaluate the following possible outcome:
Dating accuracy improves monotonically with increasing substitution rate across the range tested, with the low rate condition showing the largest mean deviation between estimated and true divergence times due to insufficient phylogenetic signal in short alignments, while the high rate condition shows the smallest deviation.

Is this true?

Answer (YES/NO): NO